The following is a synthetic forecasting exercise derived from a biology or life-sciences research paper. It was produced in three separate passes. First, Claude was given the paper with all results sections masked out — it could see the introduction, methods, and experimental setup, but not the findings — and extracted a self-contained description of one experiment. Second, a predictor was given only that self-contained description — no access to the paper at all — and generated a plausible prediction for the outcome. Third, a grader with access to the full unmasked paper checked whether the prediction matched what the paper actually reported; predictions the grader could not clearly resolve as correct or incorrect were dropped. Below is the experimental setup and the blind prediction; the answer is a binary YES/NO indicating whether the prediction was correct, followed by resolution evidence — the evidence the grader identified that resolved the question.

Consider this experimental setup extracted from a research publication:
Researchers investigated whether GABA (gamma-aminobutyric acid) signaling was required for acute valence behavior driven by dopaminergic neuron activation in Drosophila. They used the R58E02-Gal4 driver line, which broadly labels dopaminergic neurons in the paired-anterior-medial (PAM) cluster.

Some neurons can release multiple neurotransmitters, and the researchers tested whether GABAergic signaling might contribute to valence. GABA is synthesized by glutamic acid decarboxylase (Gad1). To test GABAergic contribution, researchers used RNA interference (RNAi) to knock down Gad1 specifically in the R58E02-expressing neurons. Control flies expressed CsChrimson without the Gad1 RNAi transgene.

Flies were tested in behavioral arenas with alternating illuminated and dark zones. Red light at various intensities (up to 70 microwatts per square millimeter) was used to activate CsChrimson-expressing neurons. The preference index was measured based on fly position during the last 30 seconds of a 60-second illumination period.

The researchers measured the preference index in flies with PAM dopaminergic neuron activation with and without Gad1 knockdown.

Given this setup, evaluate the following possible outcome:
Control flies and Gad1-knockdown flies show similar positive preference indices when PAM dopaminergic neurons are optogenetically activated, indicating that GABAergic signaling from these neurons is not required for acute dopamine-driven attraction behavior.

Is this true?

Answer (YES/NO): YES